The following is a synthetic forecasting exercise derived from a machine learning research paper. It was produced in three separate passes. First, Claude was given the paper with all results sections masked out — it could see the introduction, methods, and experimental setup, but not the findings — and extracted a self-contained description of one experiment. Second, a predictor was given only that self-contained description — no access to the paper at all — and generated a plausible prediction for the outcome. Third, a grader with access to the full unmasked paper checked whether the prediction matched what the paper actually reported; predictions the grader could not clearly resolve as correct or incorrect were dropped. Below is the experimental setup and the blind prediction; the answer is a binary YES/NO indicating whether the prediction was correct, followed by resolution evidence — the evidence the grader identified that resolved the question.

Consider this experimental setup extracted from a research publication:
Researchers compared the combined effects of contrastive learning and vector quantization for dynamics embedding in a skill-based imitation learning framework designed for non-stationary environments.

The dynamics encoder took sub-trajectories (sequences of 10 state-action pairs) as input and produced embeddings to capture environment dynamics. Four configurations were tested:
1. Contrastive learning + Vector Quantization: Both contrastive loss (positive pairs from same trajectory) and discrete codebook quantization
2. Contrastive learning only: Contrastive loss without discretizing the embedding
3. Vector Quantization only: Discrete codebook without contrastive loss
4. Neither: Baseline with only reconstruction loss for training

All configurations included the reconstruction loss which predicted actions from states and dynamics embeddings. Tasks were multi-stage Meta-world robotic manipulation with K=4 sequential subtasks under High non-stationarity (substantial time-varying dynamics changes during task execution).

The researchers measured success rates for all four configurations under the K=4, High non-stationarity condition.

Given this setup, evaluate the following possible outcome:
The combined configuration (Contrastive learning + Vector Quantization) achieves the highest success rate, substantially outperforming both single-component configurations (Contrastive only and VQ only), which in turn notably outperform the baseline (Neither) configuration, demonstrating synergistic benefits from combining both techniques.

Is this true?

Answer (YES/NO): NO